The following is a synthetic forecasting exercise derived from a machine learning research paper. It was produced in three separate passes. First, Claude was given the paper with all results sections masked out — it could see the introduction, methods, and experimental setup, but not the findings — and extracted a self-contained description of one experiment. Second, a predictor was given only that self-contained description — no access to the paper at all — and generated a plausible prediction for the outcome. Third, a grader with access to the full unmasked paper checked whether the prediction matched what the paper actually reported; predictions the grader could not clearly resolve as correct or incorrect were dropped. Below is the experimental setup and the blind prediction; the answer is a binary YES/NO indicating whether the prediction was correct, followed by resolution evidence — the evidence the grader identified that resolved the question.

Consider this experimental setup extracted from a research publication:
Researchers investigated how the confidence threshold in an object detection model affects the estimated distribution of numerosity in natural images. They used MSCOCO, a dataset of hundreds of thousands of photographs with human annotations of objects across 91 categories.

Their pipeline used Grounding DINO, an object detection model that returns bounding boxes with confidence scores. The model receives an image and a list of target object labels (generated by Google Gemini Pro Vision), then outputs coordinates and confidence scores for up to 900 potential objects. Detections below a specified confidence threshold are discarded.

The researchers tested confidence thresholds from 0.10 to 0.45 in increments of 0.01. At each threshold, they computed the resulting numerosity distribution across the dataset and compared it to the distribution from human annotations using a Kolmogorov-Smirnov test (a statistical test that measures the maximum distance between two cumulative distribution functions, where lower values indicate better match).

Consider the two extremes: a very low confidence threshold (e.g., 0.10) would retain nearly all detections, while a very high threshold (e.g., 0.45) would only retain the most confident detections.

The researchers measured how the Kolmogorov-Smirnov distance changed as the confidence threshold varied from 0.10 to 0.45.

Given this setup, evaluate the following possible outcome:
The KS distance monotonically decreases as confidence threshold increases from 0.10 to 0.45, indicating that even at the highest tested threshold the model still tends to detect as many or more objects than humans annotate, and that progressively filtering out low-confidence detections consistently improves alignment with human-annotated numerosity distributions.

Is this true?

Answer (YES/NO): NO